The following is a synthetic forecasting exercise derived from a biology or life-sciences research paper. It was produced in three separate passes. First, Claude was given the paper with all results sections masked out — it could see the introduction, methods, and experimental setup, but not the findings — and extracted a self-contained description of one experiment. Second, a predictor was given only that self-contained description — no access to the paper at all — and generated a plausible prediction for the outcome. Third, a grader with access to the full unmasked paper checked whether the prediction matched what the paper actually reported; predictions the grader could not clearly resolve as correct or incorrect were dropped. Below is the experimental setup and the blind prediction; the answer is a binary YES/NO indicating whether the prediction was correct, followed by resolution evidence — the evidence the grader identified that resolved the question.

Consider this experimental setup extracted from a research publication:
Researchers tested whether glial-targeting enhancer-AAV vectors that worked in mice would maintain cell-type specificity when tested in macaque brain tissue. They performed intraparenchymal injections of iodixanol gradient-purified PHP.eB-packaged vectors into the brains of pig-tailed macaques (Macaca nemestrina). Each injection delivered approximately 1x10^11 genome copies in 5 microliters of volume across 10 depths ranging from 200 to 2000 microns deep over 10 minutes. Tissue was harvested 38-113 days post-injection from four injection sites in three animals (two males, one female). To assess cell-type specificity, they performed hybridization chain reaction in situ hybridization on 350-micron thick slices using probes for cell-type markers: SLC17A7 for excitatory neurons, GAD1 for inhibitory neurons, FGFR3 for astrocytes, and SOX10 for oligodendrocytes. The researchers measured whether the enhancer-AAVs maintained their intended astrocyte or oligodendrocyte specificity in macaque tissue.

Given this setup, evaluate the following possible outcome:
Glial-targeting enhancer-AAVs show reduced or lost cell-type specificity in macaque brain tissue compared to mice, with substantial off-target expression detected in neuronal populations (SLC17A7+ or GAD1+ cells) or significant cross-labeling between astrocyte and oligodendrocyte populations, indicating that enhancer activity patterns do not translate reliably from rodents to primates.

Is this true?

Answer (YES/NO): NO